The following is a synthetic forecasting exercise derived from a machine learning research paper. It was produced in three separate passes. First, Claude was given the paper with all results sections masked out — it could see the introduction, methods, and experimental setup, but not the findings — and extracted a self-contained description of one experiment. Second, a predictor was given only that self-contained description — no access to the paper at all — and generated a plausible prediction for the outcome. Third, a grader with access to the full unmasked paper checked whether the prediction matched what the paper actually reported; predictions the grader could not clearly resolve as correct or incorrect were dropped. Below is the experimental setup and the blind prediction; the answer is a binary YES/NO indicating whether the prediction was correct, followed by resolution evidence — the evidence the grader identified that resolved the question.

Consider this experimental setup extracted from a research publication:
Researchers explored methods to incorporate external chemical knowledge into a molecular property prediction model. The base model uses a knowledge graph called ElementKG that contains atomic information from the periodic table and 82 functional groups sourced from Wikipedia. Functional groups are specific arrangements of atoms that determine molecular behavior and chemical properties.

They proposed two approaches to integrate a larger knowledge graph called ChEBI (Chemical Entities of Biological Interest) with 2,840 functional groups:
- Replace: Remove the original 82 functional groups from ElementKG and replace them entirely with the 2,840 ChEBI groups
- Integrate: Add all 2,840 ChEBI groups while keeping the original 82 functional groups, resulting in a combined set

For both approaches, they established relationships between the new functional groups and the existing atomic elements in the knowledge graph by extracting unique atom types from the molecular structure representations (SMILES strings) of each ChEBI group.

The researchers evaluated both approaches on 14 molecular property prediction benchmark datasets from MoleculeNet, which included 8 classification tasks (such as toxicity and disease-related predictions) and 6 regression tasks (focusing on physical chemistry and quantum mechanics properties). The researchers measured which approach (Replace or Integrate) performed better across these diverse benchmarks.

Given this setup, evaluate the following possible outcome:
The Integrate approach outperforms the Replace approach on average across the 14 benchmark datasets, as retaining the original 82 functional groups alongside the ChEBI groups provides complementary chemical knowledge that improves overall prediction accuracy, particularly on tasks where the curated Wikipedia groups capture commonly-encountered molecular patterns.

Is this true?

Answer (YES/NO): YES